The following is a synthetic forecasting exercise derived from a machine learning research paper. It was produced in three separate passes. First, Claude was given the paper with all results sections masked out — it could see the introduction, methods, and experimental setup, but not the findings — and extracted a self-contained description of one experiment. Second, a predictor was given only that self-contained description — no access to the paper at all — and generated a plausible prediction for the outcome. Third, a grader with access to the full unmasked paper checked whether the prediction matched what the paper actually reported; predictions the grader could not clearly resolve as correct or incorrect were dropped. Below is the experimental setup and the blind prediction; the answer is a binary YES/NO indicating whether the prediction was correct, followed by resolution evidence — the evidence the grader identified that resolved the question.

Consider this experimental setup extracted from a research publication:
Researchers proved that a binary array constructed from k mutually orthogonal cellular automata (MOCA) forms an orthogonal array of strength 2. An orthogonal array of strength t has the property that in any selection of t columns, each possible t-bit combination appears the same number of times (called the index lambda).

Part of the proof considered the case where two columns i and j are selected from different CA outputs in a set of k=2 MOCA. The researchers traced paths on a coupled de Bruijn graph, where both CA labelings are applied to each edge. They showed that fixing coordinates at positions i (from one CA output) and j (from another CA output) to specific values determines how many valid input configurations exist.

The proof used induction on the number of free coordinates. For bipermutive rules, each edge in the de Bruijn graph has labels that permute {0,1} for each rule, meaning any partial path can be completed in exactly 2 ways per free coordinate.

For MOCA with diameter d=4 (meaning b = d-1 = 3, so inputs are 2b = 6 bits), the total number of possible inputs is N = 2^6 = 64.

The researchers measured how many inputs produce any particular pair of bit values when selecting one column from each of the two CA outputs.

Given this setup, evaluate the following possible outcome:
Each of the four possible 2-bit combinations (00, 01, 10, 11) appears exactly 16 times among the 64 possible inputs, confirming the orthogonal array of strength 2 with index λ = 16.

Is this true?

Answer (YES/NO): YES